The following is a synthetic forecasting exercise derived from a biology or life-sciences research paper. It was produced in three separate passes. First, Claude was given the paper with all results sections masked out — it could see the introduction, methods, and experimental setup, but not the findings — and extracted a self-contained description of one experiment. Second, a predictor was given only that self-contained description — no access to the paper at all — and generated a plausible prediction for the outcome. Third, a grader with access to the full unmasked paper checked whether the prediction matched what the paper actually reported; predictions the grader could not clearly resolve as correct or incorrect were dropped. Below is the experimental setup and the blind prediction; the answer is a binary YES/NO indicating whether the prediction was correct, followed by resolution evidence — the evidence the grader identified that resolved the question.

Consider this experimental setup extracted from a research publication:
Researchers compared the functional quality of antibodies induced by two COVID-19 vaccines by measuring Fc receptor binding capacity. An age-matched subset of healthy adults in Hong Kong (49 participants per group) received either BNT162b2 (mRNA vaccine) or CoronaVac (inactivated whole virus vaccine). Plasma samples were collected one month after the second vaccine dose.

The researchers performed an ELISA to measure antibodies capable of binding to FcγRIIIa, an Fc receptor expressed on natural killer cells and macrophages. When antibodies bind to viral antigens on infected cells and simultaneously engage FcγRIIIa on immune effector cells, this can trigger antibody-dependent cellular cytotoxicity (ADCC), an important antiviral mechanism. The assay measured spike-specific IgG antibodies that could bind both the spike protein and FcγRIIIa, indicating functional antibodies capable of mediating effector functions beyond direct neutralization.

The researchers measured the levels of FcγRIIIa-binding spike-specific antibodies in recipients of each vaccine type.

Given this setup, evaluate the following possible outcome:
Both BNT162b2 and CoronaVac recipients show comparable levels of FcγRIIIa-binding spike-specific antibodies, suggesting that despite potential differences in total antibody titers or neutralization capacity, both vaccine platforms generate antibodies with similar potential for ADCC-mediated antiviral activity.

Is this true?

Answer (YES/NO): NO